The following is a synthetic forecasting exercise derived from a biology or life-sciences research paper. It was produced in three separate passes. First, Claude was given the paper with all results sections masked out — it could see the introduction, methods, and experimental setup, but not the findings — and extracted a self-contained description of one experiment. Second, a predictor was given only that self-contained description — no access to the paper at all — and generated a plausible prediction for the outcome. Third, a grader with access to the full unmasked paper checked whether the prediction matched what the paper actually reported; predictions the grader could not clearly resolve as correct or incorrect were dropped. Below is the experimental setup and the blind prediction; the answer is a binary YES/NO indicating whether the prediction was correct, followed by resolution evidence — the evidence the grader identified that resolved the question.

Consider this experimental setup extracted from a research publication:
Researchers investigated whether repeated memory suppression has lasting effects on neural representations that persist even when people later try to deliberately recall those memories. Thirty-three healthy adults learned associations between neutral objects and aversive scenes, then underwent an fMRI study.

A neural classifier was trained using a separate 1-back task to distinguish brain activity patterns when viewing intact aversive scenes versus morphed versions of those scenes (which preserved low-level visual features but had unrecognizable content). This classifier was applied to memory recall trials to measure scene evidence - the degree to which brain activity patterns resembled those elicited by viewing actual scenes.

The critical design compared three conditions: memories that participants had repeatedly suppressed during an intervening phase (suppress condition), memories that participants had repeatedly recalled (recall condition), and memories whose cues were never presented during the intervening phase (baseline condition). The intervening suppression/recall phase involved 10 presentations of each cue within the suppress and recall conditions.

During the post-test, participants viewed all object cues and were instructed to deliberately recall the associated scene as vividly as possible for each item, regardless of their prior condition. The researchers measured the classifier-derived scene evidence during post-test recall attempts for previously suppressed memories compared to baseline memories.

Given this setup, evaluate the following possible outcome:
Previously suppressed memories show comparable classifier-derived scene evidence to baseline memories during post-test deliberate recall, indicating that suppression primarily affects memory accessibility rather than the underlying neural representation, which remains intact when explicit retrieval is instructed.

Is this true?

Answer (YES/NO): NO